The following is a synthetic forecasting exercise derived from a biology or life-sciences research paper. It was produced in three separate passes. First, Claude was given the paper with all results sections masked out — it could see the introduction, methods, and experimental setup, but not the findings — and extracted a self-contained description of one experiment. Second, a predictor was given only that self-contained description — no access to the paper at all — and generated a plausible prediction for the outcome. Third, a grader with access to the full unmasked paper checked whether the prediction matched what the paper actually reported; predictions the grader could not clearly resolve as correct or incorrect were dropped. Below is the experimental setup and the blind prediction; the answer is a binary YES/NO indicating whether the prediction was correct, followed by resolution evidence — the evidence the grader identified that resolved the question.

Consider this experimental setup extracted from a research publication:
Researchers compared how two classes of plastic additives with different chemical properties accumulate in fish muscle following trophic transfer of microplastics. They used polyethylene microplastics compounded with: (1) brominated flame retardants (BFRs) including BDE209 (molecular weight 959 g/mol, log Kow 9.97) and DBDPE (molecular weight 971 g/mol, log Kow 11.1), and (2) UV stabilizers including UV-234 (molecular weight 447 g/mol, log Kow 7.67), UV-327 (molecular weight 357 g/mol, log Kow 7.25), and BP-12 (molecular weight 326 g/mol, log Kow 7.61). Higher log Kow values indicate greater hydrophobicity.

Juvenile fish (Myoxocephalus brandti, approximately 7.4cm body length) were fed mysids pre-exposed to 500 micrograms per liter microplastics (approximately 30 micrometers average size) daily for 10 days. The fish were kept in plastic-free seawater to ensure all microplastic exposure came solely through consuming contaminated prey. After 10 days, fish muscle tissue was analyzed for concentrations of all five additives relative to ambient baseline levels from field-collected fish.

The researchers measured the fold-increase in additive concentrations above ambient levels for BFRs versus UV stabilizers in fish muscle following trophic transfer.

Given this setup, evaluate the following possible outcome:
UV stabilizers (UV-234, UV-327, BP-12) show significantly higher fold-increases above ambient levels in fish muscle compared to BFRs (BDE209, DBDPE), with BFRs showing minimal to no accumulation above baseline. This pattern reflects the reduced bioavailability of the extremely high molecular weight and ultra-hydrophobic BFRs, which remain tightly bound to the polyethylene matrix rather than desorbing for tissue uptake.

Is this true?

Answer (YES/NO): NO